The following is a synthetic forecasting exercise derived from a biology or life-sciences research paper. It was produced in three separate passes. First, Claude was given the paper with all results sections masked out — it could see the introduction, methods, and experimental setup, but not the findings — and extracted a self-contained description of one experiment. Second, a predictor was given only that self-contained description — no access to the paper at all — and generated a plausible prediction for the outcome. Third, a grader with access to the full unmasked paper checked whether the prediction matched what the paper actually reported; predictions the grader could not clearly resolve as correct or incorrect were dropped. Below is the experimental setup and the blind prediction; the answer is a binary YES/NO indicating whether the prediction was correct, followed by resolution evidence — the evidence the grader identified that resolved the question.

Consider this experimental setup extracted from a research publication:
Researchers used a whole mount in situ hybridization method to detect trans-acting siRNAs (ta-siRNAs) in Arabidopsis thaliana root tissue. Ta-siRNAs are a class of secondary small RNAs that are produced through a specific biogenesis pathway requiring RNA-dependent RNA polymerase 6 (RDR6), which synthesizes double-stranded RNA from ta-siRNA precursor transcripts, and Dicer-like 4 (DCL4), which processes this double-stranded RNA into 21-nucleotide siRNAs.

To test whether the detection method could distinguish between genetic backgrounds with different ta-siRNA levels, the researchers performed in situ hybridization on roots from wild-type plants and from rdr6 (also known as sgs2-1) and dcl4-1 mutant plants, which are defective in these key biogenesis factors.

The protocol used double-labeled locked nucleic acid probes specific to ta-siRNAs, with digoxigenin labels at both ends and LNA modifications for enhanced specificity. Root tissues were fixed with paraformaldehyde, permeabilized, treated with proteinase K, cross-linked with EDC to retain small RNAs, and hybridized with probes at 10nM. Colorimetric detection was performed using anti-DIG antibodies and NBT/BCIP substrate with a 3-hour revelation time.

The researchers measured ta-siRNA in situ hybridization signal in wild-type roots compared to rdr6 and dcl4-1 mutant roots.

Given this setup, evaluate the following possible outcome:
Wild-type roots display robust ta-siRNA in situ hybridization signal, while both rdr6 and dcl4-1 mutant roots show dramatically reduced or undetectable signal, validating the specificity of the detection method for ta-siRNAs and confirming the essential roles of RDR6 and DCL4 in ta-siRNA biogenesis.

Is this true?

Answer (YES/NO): YES